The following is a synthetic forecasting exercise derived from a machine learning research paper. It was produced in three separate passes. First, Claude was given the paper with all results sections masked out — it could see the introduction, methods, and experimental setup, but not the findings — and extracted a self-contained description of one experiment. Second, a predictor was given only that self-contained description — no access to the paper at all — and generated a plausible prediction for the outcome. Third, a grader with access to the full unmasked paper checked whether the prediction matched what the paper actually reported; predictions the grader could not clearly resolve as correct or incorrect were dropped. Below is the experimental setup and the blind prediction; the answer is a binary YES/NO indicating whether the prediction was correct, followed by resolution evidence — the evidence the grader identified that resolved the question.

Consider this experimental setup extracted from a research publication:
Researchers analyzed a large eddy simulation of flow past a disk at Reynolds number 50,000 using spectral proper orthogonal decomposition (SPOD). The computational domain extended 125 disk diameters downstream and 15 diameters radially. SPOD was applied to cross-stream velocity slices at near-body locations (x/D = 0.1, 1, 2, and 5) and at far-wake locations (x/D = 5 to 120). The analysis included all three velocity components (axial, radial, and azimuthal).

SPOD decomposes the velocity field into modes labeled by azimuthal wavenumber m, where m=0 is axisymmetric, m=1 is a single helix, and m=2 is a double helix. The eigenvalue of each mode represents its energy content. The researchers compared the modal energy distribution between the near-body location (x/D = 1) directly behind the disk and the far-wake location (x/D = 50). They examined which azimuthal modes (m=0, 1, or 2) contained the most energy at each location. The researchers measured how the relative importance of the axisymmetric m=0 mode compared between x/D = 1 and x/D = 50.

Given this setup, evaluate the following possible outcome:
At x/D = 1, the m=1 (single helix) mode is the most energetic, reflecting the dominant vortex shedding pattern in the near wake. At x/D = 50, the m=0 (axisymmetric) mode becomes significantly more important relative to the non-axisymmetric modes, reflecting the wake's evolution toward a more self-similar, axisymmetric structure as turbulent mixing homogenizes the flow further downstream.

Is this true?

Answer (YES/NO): NO